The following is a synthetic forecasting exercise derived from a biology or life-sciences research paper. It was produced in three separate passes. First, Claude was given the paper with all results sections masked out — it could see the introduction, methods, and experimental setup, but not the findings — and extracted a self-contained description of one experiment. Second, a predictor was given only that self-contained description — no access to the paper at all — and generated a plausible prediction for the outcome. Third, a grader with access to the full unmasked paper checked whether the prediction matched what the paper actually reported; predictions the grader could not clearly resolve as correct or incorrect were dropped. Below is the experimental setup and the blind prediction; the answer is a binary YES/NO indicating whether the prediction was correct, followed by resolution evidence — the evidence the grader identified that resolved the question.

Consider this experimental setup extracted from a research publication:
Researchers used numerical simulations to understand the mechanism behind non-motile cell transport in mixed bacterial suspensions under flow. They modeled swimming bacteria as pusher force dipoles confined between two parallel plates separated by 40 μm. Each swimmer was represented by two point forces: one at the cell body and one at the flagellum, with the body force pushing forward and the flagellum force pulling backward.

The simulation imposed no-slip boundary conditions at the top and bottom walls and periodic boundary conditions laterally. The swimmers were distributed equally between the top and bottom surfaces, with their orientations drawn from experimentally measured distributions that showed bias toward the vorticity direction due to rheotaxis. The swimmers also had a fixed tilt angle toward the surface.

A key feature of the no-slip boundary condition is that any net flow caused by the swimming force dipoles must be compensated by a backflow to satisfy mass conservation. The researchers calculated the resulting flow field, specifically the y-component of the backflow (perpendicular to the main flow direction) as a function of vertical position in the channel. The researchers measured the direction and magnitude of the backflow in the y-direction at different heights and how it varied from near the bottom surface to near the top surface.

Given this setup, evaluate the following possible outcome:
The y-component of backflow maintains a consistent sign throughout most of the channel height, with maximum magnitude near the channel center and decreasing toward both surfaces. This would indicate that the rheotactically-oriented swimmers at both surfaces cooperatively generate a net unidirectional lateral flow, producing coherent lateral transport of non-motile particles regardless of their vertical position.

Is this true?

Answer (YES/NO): NO